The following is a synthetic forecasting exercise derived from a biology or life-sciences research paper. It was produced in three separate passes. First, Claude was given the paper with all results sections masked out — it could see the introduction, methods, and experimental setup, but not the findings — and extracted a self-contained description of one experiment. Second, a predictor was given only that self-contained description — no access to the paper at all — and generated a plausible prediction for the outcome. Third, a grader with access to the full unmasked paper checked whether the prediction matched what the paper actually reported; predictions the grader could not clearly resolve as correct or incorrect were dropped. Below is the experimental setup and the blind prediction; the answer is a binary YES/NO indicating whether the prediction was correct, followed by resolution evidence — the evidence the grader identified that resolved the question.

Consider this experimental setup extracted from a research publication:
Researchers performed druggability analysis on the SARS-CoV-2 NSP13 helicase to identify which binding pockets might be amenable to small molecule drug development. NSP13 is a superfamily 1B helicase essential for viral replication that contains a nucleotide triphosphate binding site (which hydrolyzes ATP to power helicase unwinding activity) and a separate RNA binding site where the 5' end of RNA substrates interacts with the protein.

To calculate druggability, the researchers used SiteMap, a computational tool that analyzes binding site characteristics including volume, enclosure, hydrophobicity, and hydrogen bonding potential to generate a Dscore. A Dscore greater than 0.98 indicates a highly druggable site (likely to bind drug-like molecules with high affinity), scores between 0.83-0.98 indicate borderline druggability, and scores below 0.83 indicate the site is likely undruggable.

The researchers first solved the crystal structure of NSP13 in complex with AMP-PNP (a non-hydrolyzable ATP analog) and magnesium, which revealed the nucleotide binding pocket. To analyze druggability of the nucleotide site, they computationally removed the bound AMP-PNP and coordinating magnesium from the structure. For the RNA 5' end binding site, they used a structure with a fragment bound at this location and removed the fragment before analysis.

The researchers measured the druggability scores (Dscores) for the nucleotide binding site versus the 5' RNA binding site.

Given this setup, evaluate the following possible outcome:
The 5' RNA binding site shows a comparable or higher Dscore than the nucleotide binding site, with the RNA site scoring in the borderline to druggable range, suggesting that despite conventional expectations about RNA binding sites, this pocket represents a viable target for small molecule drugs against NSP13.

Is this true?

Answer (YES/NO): YES